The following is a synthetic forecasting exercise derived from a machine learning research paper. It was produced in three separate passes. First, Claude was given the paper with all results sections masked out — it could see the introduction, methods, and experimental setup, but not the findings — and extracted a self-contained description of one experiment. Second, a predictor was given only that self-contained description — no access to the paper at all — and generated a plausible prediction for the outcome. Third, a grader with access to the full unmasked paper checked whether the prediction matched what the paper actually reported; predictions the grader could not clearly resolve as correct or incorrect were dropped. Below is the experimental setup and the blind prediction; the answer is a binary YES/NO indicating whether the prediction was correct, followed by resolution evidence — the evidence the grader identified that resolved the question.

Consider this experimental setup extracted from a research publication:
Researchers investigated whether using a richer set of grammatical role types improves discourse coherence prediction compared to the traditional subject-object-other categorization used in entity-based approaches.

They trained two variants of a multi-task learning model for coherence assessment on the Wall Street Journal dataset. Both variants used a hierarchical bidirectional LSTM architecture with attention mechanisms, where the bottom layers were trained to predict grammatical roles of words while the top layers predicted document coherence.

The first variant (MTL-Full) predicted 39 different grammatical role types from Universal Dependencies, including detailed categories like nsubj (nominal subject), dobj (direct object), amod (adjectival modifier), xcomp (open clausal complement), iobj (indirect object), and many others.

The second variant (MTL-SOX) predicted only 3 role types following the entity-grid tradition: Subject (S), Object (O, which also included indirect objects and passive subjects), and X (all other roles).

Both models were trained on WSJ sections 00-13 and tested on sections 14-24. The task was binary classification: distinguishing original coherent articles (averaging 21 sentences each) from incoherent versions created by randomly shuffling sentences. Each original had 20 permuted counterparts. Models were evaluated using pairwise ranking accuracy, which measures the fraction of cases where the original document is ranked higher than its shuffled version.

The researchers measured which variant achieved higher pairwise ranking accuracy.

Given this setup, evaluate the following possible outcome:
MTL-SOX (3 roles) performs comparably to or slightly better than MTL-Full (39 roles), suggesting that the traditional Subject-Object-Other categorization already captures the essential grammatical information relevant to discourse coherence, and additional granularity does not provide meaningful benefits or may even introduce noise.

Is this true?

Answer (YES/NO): NO